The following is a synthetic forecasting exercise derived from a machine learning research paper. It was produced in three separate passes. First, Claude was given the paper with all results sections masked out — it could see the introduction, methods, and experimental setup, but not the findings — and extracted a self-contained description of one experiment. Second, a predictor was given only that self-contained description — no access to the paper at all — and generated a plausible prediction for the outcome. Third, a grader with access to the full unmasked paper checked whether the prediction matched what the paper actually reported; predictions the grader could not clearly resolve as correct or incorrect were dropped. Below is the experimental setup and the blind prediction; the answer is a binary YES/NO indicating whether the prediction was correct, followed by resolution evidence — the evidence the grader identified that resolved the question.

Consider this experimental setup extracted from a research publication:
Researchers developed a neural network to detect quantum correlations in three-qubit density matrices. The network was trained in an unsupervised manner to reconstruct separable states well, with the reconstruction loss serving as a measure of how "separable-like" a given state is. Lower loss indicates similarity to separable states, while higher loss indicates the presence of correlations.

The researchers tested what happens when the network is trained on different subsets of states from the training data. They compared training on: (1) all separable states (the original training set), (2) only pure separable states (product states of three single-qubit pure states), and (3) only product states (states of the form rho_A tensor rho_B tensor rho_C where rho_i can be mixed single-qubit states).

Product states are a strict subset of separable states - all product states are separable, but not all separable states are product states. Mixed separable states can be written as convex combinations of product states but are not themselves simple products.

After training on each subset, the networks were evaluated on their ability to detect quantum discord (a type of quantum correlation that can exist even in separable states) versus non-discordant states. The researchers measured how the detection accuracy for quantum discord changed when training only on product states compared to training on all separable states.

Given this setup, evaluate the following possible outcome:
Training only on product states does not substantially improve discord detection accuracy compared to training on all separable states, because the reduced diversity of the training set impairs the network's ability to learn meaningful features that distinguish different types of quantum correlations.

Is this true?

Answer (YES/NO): YES